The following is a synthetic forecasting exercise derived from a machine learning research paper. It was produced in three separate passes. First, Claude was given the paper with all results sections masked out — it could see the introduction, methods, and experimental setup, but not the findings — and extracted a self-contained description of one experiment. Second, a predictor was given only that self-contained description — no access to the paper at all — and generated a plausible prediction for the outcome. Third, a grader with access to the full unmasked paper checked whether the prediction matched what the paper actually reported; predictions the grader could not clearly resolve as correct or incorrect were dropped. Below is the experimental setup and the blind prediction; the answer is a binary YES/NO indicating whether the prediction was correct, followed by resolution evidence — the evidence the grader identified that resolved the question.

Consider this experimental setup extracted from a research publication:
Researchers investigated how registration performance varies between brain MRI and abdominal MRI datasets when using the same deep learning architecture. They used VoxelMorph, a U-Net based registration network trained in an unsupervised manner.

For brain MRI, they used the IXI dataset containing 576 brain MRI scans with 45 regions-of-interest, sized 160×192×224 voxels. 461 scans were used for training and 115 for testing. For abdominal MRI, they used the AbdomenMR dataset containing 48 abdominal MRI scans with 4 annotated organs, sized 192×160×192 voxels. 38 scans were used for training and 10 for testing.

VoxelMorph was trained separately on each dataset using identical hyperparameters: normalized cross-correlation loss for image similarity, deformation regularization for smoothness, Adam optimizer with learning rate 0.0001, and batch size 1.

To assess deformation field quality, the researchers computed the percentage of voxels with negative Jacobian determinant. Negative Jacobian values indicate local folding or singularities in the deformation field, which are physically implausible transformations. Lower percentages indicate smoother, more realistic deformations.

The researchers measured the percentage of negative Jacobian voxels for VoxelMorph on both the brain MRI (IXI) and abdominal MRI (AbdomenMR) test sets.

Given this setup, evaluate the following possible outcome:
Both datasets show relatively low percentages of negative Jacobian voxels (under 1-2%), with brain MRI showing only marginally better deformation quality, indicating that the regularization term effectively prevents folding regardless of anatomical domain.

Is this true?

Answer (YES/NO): NO